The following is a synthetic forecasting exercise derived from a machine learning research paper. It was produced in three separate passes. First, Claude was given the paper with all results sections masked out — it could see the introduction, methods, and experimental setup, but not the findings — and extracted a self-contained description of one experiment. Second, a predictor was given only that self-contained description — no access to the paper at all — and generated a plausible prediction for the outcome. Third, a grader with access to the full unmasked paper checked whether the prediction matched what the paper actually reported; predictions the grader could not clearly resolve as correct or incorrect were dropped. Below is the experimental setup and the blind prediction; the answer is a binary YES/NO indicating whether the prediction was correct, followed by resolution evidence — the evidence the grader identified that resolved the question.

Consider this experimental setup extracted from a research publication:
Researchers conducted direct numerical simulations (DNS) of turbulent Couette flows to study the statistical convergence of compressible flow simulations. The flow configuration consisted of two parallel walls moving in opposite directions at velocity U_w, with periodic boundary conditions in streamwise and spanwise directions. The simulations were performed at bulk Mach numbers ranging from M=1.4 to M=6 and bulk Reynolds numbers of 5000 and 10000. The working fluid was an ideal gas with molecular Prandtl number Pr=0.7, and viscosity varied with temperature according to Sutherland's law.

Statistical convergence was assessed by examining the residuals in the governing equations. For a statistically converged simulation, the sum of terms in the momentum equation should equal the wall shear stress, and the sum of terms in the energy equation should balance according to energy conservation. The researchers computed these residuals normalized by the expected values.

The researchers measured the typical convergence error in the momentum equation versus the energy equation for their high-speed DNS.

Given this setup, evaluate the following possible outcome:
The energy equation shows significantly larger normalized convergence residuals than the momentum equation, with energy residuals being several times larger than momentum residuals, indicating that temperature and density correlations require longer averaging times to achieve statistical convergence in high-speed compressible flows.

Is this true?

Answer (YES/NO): NO